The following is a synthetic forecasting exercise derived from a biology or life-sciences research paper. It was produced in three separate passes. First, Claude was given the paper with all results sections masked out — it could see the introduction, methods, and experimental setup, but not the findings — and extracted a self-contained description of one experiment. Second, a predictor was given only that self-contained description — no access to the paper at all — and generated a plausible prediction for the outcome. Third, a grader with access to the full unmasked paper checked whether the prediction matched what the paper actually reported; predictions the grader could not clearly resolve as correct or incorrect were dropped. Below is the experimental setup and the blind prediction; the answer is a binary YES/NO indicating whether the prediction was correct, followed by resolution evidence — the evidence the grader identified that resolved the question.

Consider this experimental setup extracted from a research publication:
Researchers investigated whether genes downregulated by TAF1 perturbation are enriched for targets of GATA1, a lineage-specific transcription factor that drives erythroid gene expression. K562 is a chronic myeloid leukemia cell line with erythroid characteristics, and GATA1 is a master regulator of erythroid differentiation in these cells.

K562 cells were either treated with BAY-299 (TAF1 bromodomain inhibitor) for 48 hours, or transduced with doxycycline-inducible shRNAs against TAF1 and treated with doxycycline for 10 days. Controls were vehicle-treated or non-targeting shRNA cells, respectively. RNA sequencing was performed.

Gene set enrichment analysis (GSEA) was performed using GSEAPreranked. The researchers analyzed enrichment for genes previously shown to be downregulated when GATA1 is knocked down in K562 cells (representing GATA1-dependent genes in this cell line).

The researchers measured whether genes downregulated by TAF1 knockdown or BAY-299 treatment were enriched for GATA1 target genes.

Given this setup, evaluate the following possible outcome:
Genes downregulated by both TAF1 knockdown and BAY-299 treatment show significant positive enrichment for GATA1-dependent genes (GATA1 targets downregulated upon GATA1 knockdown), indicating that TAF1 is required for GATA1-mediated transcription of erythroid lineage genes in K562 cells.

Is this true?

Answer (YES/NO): YES